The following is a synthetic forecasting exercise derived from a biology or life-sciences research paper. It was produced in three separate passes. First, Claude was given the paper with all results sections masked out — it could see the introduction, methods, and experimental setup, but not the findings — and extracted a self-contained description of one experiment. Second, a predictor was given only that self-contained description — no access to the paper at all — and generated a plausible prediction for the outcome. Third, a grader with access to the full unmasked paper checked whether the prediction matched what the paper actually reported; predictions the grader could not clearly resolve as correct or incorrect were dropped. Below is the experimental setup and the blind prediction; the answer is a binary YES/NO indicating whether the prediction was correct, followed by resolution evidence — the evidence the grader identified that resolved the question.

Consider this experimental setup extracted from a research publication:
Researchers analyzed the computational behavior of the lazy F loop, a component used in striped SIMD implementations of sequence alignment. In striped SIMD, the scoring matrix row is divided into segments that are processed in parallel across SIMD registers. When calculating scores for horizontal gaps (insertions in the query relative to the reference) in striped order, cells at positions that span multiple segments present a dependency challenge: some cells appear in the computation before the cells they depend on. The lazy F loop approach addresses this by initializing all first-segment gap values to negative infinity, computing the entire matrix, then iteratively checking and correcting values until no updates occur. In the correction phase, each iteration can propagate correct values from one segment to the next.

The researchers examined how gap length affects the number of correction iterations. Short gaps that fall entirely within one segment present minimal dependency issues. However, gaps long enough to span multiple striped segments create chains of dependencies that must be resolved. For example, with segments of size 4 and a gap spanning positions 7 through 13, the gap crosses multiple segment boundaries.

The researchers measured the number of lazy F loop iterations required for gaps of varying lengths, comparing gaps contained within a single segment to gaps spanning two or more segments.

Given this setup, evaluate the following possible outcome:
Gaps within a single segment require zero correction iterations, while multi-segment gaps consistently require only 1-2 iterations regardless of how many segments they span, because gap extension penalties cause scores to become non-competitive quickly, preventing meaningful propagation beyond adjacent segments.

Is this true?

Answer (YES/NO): NO